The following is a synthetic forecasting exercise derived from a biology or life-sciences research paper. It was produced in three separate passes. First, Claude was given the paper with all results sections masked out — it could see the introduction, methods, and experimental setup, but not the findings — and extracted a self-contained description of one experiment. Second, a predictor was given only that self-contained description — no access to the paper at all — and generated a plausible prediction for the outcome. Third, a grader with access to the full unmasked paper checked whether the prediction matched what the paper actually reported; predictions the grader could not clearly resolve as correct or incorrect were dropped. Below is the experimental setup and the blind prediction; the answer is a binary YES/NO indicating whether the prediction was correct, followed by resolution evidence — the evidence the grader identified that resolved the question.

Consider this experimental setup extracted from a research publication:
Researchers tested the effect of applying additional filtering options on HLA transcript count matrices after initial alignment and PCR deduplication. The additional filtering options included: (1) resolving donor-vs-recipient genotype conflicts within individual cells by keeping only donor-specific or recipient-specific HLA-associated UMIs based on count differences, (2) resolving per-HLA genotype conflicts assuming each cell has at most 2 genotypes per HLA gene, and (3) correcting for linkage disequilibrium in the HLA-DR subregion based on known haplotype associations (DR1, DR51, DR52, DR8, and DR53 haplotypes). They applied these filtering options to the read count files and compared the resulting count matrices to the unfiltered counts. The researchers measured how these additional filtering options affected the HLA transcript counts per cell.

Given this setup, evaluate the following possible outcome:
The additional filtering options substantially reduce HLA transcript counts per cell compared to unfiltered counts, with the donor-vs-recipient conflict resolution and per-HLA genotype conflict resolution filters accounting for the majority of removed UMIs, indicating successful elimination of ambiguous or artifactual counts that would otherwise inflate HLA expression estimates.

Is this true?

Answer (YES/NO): NO